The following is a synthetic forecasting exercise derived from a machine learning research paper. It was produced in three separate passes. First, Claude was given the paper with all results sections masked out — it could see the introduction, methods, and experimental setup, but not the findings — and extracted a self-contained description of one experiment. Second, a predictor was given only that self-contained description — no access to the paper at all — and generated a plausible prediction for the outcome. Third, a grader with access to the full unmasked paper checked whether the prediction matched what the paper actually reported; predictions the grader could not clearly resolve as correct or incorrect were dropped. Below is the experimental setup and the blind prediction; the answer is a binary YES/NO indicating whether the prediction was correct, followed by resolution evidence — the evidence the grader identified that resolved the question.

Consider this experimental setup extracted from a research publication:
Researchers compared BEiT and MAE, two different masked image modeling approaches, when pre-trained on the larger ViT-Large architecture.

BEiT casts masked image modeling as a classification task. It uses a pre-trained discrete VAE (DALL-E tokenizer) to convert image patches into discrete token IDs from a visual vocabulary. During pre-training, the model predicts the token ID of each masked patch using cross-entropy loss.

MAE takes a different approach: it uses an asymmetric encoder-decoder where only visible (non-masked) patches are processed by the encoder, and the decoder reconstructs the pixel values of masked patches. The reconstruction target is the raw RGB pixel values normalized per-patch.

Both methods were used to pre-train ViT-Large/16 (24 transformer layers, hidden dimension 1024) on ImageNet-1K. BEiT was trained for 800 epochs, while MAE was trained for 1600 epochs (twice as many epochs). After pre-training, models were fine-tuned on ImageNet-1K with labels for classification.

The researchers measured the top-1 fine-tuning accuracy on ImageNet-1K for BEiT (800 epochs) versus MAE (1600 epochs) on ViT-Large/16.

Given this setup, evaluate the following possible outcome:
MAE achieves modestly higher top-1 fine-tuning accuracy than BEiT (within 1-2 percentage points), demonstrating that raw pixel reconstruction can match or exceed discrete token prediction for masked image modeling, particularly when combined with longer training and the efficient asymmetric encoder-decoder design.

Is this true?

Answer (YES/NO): YES